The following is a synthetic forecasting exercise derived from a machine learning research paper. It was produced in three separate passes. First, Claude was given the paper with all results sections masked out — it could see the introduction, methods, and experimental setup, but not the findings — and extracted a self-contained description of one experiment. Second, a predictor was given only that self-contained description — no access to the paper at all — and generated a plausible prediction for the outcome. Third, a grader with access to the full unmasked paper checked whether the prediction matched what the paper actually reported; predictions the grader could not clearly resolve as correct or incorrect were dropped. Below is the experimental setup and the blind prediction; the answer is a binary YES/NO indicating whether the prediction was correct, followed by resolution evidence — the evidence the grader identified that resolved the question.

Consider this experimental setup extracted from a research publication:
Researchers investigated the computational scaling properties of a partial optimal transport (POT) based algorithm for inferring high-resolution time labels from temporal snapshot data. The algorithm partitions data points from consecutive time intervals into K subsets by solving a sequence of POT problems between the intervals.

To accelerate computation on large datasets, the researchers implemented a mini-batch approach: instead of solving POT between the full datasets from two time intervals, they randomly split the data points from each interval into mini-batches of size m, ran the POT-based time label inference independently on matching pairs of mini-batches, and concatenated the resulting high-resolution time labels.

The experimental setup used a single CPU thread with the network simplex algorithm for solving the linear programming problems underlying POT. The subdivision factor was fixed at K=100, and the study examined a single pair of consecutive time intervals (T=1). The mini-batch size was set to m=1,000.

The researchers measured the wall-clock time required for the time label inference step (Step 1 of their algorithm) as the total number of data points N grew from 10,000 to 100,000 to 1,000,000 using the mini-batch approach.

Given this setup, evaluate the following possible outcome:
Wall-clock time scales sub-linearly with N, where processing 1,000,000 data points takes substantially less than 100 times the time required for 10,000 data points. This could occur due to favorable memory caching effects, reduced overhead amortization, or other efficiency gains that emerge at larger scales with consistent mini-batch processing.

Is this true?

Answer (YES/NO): NO